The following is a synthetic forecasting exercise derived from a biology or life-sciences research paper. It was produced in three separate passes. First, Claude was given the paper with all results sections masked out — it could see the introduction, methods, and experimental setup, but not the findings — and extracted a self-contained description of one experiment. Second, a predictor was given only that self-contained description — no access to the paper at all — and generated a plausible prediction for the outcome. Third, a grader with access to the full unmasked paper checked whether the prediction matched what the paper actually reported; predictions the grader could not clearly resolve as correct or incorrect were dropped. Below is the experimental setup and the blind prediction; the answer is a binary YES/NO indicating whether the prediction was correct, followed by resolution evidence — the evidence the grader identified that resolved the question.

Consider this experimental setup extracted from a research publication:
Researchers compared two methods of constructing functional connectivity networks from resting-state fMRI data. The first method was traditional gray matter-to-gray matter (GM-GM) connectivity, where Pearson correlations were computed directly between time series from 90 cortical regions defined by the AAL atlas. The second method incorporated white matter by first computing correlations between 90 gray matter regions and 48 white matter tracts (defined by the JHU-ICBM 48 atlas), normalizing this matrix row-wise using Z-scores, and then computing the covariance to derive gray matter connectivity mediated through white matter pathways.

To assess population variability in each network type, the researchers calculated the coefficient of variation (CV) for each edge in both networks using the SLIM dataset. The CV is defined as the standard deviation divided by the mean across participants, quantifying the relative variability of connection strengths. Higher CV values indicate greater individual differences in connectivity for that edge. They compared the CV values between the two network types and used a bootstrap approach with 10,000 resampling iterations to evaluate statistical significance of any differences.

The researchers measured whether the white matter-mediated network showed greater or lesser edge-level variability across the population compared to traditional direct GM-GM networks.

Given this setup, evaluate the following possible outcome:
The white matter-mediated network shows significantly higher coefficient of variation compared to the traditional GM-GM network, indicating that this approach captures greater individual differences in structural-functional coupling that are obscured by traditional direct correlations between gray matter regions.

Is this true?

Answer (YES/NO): YES